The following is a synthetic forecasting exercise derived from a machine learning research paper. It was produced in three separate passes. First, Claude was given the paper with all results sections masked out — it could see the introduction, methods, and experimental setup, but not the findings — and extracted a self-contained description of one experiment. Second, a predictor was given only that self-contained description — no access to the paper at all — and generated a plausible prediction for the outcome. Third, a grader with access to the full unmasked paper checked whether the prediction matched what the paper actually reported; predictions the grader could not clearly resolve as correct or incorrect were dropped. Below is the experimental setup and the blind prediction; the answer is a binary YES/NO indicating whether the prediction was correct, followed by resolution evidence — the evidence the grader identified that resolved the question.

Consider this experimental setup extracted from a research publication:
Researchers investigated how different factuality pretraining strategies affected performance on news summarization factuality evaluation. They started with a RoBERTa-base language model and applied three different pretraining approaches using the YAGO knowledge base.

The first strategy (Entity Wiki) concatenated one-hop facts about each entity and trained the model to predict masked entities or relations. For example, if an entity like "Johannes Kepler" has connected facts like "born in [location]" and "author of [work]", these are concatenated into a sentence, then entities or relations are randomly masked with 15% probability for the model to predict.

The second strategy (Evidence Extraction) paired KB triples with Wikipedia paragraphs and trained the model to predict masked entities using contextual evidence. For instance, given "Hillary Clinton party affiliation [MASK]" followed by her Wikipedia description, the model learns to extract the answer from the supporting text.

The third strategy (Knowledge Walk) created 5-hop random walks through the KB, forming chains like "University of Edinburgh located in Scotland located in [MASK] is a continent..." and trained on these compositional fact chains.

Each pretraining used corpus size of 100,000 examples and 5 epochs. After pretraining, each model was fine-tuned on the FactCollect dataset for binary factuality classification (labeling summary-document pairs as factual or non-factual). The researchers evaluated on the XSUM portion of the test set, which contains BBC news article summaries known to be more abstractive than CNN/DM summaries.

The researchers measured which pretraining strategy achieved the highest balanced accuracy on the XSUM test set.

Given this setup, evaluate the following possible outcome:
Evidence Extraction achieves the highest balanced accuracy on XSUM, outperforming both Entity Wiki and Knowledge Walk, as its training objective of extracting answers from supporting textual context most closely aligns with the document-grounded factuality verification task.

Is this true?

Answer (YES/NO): NO